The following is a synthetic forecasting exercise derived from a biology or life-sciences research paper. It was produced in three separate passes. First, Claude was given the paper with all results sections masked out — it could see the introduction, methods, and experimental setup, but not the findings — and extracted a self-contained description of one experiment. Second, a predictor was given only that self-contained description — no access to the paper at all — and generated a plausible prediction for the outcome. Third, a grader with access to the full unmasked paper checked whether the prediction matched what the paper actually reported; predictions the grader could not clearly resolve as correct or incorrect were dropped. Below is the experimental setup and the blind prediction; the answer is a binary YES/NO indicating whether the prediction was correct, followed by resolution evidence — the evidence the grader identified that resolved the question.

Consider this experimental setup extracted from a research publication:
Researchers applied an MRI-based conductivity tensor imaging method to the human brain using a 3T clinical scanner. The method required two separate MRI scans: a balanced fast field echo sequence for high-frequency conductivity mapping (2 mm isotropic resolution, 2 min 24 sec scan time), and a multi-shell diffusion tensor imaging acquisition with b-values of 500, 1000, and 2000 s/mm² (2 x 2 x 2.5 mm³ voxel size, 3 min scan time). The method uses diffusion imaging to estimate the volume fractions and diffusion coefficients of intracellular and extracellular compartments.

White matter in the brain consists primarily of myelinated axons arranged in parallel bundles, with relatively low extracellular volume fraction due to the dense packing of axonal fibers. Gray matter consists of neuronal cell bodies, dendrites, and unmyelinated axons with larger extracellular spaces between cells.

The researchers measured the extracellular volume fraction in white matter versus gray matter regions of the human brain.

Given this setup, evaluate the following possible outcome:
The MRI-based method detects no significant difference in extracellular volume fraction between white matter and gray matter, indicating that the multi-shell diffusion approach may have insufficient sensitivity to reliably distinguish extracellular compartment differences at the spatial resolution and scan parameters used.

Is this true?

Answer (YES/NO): NO